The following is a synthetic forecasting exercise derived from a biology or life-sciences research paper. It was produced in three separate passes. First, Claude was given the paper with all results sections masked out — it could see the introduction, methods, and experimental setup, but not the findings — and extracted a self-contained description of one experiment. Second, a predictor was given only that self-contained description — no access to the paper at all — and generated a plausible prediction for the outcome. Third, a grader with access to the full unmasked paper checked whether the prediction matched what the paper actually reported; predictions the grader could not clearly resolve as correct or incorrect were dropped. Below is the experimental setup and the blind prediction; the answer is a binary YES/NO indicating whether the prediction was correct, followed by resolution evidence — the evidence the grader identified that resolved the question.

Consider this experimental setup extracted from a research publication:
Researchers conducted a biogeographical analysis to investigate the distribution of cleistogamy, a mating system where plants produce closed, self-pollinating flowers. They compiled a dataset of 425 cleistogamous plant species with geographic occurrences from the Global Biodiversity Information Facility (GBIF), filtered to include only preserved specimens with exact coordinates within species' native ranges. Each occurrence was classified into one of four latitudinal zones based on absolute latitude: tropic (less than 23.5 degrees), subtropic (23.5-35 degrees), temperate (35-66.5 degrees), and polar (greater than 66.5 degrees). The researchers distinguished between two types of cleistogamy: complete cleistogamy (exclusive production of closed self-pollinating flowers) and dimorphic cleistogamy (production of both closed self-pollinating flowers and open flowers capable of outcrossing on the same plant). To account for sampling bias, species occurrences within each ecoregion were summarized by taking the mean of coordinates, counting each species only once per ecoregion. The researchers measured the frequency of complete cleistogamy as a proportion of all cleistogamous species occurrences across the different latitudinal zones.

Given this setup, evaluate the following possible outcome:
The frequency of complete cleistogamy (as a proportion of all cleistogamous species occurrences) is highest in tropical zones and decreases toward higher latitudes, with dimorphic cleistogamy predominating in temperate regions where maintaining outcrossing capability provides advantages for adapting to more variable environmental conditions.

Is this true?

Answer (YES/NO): NO